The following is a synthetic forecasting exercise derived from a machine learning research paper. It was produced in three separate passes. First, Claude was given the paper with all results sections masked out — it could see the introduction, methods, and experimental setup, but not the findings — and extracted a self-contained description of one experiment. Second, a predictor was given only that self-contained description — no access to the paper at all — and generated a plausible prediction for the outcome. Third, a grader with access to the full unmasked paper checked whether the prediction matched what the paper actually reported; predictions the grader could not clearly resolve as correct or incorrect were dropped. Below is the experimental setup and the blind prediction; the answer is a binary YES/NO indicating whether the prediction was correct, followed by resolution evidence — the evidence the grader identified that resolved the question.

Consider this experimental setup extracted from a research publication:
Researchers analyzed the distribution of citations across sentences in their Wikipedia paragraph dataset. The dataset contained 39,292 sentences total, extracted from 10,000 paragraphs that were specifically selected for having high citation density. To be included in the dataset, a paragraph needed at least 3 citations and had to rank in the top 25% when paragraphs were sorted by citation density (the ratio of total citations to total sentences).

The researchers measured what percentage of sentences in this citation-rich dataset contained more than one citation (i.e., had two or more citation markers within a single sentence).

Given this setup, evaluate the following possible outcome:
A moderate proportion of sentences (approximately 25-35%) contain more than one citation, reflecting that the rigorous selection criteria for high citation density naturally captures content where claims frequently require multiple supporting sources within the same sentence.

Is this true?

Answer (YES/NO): YES